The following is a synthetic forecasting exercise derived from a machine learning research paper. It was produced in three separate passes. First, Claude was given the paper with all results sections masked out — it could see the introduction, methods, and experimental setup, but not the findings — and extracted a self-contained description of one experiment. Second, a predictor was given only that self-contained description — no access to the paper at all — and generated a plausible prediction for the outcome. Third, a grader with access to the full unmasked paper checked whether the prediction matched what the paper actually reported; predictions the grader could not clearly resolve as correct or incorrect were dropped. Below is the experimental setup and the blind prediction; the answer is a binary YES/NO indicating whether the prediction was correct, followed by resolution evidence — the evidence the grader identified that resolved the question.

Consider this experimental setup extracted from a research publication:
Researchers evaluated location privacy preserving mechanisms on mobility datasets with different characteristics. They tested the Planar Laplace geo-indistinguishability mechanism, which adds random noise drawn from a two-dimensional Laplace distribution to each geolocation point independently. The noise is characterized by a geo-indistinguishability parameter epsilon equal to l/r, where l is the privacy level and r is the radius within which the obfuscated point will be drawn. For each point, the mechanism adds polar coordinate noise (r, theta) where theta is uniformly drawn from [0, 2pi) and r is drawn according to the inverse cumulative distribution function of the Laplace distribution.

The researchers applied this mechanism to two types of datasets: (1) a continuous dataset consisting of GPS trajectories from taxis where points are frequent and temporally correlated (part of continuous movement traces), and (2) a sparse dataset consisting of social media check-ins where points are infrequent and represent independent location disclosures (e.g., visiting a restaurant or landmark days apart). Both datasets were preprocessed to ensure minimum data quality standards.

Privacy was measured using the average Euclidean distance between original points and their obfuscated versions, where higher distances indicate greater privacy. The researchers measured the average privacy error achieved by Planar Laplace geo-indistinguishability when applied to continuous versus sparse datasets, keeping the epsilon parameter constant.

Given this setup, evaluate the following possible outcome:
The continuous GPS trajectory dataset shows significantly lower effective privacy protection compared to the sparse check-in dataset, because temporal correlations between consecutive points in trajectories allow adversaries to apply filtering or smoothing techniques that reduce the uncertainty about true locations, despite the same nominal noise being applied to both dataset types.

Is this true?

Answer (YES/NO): NO